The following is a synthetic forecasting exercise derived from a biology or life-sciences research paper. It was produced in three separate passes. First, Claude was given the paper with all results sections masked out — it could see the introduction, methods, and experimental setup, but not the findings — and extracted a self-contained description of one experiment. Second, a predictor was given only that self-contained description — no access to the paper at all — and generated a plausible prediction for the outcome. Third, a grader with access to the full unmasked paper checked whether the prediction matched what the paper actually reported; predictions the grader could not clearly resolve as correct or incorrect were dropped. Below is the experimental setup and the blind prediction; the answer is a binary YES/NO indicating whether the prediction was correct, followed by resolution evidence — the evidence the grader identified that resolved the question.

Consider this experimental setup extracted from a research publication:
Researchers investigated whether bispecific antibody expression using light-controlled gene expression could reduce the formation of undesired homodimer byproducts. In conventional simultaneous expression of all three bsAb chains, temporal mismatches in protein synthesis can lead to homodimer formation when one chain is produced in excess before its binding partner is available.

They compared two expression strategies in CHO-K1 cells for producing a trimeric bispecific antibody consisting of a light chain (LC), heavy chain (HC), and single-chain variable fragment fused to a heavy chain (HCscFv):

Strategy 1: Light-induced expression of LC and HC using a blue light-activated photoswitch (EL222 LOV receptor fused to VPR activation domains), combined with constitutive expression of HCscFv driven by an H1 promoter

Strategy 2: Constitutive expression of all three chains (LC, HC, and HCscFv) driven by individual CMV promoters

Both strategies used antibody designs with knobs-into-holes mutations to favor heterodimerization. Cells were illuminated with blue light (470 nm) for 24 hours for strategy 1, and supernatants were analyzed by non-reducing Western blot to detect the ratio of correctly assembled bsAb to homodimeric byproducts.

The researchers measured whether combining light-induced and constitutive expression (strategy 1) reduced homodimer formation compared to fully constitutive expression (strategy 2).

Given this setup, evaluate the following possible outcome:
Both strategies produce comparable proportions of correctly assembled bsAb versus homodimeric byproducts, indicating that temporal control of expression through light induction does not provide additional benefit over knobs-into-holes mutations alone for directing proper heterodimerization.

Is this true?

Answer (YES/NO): YES